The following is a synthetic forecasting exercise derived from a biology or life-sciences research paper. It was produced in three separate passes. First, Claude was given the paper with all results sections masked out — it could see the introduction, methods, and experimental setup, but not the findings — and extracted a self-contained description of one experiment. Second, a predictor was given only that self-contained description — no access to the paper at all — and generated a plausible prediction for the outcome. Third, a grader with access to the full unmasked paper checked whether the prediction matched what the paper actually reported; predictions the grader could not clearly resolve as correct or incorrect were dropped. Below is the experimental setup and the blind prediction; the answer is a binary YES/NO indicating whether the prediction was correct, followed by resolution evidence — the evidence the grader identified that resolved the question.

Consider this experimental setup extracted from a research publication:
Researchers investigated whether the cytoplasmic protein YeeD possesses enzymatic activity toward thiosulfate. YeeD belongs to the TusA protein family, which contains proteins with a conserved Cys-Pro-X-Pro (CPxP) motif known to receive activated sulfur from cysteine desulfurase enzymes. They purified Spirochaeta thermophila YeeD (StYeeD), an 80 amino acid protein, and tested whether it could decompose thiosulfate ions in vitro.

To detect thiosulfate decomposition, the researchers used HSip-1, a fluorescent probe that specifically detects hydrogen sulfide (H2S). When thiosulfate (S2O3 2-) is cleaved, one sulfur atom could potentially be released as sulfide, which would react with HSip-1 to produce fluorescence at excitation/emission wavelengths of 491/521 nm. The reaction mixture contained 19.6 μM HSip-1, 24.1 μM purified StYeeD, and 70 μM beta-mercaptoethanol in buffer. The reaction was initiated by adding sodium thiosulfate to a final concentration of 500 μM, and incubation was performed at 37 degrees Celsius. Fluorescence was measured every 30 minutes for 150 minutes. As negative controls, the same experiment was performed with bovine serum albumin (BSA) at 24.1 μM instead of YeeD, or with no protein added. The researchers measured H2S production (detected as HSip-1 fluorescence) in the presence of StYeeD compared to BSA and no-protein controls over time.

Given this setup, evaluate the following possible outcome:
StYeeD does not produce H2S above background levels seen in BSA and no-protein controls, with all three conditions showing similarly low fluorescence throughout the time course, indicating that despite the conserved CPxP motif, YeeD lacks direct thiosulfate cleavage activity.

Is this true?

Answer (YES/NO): NO